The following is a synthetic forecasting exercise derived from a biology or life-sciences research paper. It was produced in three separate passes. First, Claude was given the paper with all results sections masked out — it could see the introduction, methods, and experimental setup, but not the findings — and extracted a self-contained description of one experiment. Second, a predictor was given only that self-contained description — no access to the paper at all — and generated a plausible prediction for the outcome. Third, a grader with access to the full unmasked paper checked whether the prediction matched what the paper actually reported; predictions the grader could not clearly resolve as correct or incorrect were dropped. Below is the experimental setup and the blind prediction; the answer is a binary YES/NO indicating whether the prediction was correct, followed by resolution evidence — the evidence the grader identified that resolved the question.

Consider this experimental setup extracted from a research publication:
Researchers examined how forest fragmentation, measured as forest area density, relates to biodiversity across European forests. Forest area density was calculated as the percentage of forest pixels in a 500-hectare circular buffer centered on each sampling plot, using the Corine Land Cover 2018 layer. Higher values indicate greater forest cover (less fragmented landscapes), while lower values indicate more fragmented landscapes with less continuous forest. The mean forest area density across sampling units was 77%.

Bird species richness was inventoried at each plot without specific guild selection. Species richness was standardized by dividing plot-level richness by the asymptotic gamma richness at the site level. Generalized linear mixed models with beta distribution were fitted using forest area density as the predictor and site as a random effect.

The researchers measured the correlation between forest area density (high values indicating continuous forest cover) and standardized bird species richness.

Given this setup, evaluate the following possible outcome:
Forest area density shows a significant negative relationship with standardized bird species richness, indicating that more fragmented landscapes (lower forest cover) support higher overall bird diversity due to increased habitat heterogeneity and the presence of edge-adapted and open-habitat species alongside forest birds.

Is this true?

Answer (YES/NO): YES